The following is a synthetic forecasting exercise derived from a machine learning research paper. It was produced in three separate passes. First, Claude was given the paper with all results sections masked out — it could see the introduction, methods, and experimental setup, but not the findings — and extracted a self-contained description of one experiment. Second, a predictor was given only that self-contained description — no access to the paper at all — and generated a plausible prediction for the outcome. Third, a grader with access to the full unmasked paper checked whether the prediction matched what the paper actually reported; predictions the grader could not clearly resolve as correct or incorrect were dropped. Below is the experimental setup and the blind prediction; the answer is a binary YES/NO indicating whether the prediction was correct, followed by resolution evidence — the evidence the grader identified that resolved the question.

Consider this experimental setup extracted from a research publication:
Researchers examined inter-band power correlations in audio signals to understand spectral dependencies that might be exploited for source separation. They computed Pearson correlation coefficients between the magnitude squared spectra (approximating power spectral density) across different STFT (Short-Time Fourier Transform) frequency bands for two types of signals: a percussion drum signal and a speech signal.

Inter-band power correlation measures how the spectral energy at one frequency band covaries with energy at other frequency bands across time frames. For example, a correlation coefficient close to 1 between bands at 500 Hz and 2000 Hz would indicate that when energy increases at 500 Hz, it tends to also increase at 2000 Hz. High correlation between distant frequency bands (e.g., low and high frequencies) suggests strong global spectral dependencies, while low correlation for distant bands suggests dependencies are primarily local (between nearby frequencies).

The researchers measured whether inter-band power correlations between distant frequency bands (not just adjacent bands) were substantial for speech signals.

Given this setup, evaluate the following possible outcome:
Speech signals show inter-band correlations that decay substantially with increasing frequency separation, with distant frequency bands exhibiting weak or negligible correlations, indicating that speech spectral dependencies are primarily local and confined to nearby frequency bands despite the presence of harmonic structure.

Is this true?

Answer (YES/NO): NO